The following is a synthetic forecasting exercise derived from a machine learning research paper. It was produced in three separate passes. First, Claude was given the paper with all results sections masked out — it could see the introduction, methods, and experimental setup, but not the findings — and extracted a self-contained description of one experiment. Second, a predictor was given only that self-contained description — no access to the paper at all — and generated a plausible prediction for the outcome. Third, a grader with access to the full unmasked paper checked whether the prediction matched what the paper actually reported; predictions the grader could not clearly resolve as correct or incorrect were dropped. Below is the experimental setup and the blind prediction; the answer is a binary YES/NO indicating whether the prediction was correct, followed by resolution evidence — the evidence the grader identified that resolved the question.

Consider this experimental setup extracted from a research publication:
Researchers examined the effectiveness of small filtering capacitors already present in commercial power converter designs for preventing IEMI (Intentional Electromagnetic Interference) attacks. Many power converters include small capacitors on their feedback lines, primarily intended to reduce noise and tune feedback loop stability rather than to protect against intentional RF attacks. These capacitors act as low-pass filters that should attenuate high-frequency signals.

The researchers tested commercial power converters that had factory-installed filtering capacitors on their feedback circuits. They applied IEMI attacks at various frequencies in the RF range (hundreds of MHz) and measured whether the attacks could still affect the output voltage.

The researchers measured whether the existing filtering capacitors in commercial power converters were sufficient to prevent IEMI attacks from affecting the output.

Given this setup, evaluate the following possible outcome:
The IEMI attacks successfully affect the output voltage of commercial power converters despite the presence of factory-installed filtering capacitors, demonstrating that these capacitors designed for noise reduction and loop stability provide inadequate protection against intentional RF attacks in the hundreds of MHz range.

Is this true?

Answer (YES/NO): YES